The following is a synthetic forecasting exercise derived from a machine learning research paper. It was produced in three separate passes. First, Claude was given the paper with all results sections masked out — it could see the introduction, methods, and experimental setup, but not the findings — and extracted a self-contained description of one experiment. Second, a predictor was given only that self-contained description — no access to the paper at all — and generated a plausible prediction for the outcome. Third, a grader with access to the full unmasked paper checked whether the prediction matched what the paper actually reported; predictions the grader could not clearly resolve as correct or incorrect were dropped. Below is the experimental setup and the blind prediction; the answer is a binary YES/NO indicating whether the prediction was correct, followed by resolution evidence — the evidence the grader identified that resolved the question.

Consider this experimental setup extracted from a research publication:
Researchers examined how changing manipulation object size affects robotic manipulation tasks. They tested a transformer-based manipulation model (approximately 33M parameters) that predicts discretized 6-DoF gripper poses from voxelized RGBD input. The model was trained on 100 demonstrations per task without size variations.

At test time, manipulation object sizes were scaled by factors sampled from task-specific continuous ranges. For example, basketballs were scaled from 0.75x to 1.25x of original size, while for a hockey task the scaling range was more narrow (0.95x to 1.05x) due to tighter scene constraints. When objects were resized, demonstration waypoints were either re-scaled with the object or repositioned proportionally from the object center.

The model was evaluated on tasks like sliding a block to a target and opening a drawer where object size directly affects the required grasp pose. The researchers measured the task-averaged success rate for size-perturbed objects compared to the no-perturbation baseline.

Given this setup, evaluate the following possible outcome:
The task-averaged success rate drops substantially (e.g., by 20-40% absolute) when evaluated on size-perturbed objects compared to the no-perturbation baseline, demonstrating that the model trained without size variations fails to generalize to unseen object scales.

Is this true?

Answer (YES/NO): NO